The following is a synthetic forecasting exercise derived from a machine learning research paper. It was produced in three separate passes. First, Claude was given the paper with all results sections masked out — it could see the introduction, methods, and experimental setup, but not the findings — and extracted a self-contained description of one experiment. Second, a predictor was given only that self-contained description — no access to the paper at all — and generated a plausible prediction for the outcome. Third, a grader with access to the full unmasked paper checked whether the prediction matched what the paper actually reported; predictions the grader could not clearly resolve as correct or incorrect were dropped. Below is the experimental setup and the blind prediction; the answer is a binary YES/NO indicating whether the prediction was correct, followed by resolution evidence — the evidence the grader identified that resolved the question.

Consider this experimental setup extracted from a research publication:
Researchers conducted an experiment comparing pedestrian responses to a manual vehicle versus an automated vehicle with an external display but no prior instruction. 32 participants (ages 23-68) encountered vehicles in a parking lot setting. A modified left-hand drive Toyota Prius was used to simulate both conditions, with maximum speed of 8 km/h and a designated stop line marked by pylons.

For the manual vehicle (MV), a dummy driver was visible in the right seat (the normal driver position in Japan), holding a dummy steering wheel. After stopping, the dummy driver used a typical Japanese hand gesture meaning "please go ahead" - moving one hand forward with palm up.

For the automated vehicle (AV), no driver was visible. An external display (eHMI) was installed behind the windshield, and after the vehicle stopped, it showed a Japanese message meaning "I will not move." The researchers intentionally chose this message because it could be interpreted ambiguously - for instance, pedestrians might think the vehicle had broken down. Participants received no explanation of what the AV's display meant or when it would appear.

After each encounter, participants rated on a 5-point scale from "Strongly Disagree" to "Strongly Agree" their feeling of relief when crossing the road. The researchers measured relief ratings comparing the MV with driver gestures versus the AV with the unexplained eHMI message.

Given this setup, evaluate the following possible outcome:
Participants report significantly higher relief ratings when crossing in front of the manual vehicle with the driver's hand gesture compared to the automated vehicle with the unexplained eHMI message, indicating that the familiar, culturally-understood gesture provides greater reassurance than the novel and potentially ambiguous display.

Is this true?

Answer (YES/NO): YES